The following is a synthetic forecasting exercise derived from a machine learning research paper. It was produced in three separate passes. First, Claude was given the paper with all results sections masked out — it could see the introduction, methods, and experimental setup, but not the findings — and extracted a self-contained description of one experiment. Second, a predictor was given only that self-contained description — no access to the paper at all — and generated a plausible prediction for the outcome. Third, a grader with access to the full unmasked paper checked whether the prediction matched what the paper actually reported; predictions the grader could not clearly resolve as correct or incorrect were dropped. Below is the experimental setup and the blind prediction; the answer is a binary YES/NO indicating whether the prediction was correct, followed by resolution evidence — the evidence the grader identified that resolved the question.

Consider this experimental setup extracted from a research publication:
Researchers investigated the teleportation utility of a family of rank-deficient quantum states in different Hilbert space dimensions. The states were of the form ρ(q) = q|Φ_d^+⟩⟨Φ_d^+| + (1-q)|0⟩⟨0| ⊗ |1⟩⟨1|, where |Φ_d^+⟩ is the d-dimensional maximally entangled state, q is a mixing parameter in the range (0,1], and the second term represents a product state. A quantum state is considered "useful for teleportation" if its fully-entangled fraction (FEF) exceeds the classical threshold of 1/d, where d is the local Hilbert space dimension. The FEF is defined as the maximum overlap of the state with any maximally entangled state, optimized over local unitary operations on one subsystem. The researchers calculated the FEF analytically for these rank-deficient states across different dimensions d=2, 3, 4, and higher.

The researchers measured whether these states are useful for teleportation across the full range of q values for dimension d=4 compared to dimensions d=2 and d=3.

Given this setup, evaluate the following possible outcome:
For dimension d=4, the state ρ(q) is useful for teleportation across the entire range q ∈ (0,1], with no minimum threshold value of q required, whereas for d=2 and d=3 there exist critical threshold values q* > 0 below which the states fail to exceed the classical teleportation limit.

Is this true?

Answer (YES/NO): YES